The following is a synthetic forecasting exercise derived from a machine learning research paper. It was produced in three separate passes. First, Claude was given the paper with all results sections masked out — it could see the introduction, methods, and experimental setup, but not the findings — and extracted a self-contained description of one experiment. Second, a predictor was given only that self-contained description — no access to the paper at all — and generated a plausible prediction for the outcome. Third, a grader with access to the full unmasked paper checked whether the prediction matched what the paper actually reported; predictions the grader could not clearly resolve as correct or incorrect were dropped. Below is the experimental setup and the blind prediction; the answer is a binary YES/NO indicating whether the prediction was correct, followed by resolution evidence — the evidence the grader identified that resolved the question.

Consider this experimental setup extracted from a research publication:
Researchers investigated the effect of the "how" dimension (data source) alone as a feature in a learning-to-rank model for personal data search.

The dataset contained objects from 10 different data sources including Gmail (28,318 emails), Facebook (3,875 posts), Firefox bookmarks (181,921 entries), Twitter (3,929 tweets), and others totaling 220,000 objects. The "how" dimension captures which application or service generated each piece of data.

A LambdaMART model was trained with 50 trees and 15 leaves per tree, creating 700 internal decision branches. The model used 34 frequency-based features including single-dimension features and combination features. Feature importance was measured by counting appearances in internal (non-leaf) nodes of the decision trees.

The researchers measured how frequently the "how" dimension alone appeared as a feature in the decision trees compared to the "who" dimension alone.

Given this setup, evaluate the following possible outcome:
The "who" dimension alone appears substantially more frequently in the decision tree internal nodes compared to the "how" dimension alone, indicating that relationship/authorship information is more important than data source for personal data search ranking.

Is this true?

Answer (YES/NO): YES